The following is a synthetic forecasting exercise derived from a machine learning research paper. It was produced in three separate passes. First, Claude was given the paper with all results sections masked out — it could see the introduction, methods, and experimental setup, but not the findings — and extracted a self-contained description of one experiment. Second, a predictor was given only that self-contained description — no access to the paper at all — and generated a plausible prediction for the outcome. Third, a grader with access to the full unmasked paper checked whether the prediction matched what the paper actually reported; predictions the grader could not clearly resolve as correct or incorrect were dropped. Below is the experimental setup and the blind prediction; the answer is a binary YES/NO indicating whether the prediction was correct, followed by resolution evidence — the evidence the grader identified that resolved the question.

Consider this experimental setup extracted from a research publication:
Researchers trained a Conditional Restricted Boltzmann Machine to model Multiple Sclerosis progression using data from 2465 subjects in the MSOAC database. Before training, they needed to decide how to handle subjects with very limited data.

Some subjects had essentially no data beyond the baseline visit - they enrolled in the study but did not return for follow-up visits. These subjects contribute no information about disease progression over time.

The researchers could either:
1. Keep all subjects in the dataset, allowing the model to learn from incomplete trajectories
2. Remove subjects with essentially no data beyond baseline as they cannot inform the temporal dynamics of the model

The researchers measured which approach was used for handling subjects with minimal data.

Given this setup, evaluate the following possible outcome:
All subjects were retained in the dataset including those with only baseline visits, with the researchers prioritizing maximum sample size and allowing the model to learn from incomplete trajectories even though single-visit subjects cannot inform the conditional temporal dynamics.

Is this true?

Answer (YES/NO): NO